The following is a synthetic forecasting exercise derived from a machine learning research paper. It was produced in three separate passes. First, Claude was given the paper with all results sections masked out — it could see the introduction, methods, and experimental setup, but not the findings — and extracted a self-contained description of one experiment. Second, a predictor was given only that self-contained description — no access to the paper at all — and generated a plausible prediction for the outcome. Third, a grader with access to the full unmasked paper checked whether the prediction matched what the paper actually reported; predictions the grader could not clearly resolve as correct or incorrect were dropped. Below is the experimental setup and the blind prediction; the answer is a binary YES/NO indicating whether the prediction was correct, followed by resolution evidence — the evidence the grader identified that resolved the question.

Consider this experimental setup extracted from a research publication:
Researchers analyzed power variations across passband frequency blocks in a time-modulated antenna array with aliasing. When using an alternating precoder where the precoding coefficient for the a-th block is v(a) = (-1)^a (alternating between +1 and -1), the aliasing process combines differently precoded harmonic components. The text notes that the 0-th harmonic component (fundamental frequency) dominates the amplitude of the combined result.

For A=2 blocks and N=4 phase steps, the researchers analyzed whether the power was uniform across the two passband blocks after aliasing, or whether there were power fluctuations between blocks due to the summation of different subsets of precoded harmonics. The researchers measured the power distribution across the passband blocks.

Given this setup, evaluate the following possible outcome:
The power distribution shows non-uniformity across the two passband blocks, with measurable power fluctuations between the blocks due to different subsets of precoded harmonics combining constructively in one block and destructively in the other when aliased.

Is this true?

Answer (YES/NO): YES